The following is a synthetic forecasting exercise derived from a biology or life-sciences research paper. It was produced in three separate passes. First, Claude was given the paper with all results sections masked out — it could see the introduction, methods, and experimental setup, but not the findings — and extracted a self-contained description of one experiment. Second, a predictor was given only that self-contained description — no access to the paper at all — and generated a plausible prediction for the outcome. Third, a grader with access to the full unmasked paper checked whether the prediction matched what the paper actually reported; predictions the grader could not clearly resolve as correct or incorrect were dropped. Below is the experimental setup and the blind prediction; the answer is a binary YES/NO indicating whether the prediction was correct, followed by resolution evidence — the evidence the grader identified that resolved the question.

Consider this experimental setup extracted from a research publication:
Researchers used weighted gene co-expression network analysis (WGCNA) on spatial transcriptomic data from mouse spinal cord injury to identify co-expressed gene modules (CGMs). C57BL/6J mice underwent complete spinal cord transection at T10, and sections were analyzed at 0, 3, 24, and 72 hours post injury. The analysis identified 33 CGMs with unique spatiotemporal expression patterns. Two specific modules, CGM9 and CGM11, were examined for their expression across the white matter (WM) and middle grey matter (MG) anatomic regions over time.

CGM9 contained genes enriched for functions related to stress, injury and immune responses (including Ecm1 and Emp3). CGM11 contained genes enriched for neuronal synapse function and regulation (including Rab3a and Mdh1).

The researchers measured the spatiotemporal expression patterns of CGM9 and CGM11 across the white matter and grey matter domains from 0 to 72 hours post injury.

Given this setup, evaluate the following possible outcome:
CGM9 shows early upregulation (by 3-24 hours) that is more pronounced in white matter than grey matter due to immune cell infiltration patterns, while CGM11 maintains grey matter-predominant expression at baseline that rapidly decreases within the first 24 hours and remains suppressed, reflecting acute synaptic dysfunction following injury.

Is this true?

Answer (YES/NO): NO